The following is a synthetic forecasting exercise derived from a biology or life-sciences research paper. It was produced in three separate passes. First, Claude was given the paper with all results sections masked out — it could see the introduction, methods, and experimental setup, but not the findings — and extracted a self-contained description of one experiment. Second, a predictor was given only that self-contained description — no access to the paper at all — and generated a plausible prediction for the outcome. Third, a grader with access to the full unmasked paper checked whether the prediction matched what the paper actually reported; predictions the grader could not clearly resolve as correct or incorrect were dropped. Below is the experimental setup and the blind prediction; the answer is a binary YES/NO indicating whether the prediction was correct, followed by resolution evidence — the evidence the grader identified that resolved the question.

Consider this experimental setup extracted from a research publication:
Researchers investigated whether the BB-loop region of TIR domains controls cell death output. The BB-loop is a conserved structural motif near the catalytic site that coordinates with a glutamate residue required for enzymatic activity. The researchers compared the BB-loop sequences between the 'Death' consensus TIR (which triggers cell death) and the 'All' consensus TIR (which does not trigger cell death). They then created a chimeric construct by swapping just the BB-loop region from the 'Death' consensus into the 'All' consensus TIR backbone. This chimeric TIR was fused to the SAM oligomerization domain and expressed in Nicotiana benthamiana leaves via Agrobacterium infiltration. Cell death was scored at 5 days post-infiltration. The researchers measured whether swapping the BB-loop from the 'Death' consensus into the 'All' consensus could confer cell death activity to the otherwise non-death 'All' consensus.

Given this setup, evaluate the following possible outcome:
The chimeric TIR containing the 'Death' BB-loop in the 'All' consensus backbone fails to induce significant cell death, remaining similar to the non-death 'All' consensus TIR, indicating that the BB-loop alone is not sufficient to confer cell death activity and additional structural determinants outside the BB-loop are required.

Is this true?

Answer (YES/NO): NO